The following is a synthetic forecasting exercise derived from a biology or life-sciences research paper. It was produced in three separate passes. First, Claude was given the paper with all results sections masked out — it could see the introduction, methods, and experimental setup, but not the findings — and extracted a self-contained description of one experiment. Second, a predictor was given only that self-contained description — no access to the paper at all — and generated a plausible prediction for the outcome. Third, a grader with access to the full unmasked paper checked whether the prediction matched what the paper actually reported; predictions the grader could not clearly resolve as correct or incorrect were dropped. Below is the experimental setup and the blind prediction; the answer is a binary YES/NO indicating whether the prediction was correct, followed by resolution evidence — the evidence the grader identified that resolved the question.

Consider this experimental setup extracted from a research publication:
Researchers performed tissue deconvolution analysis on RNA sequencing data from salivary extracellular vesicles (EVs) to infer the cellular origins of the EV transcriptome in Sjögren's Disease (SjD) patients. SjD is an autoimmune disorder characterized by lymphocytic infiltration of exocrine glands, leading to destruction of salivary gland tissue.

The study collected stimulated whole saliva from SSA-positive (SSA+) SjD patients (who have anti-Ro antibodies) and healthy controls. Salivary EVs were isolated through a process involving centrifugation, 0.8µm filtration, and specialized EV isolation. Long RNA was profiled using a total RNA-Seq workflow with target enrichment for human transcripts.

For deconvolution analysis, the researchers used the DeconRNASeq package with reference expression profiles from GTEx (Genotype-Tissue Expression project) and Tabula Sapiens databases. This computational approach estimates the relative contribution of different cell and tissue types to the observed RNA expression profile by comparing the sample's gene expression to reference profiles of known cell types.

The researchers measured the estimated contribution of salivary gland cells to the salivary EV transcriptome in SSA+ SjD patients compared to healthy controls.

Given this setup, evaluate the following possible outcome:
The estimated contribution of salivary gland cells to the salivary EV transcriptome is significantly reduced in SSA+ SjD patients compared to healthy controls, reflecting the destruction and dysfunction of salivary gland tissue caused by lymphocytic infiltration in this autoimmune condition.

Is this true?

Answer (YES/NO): YES